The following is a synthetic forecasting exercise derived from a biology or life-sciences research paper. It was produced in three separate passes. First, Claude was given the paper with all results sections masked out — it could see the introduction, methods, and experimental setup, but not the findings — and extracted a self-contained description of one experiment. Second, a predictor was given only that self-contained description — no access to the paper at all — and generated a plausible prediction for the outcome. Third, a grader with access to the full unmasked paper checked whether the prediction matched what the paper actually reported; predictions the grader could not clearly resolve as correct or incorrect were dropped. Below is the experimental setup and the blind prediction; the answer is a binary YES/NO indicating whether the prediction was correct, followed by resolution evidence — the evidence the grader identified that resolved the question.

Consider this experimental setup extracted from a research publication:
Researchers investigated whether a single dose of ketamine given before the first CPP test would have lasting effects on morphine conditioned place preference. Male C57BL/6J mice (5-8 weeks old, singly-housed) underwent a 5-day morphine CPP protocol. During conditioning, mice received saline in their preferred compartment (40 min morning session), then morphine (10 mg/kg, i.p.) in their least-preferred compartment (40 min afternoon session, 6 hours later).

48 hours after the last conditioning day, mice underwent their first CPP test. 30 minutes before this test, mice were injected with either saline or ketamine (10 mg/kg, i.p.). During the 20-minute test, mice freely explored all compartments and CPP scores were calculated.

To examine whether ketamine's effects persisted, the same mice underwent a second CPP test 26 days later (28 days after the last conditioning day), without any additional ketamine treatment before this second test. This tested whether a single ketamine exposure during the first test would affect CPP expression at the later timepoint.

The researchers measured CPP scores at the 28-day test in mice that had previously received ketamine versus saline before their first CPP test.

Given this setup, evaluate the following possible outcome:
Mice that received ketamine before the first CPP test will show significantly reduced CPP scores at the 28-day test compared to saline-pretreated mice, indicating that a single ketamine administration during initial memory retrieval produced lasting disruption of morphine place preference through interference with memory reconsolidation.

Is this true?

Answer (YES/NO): NO